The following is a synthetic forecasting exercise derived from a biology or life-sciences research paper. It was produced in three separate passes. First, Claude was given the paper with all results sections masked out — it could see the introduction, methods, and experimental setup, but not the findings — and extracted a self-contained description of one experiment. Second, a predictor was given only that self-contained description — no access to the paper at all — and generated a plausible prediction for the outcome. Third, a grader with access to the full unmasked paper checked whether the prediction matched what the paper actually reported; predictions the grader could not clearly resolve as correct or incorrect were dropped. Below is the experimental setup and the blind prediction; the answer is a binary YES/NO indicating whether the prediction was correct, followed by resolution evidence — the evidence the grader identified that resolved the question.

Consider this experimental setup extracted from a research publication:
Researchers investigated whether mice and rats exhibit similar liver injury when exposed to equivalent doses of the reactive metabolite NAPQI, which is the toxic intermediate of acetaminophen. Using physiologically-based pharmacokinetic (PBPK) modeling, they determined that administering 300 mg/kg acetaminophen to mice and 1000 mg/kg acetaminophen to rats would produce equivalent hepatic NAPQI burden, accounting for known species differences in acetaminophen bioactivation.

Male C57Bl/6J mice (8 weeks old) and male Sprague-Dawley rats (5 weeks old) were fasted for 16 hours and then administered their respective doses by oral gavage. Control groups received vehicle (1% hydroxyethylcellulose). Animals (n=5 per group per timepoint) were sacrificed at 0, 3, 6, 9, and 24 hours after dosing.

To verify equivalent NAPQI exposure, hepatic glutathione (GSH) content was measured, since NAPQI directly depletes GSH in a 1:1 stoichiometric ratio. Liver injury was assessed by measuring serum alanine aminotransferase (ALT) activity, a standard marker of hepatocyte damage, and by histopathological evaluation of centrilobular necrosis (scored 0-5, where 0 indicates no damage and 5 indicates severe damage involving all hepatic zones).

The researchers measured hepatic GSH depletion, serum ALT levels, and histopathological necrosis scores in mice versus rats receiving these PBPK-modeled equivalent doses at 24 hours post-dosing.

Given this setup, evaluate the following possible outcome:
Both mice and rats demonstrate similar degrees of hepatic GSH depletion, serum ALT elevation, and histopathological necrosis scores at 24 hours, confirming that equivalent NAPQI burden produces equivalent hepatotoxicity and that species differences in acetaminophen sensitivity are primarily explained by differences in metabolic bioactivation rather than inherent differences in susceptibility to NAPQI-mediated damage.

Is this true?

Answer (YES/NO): NO